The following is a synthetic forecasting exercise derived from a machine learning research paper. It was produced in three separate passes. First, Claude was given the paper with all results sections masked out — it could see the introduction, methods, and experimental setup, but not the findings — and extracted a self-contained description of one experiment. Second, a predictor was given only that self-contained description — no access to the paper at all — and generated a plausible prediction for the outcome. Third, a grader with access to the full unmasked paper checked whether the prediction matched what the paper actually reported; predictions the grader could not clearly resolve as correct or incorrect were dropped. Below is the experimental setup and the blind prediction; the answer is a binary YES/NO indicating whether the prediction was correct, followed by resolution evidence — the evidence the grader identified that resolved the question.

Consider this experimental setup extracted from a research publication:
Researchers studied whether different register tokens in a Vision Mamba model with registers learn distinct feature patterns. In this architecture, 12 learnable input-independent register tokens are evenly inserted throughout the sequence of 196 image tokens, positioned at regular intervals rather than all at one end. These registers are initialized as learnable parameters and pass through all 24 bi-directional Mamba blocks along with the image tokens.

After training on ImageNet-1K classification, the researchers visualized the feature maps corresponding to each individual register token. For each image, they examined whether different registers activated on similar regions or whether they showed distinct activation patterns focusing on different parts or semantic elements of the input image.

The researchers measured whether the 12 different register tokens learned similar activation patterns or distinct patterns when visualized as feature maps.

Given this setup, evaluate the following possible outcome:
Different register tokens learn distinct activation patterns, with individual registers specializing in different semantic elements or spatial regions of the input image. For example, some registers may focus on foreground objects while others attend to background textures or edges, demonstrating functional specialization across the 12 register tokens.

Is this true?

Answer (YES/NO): NO